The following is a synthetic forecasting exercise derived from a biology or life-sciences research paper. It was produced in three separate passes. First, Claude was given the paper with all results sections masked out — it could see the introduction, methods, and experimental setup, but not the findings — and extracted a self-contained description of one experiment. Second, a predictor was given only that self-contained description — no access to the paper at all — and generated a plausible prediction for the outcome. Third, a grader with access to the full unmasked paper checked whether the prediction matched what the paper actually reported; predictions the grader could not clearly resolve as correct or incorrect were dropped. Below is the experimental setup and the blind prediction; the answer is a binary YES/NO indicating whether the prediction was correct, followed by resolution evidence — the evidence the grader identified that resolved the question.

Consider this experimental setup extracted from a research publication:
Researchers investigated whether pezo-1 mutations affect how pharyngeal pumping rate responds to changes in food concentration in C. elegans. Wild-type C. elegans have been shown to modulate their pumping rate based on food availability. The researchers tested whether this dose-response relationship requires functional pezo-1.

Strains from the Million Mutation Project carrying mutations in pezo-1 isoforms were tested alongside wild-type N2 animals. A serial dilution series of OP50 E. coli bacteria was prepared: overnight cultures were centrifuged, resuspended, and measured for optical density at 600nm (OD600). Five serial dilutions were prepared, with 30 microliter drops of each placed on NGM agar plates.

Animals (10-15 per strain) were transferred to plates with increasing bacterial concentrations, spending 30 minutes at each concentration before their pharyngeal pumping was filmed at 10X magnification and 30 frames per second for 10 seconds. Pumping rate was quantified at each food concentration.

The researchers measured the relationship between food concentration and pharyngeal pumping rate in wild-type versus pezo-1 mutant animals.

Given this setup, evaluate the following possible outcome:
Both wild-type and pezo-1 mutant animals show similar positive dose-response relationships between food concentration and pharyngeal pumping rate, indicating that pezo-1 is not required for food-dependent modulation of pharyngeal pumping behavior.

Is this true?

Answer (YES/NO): NO